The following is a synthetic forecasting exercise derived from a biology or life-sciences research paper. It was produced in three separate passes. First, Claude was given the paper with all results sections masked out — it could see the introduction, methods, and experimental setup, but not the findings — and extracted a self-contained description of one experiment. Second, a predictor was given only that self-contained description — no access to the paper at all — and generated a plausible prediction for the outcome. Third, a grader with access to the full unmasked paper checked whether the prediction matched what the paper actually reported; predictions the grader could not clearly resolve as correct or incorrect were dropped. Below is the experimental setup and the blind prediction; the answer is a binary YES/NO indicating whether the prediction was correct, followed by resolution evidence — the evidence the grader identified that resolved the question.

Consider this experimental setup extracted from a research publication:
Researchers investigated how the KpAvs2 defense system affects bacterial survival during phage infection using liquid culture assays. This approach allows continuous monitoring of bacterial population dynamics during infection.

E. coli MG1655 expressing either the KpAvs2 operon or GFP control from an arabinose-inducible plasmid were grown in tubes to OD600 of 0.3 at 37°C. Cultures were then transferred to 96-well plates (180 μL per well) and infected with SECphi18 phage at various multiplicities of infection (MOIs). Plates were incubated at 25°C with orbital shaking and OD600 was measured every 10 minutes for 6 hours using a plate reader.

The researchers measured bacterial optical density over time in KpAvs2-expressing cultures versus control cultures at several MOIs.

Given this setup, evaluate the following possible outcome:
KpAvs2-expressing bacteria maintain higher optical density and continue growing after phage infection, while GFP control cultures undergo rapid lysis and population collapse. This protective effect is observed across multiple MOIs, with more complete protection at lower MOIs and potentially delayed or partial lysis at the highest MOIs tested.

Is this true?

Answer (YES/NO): NO